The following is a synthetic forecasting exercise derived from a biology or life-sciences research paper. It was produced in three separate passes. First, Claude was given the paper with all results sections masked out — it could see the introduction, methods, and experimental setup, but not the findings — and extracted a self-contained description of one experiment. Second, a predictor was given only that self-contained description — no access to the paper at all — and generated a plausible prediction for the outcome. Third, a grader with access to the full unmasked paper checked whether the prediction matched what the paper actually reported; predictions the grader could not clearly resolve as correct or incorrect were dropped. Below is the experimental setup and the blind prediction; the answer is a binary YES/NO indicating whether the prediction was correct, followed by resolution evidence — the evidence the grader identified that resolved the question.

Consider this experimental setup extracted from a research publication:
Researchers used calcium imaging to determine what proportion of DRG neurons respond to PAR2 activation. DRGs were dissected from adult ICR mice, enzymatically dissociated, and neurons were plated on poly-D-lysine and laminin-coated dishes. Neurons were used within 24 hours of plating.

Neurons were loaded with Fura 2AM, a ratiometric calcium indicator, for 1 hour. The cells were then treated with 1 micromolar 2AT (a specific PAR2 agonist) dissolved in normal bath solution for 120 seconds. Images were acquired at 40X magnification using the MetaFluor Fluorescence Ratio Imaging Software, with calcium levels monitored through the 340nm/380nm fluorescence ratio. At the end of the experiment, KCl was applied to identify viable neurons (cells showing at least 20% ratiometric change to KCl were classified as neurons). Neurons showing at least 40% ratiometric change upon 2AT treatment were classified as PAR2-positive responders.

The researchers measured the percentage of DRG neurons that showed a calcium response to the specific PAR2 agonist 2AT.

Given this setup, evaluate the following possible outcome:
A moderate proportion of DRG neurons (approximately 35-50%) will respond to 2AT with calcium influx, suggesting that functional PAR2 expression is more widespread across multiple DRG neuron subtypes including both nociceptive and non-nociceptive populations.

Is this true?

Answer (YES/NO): NO